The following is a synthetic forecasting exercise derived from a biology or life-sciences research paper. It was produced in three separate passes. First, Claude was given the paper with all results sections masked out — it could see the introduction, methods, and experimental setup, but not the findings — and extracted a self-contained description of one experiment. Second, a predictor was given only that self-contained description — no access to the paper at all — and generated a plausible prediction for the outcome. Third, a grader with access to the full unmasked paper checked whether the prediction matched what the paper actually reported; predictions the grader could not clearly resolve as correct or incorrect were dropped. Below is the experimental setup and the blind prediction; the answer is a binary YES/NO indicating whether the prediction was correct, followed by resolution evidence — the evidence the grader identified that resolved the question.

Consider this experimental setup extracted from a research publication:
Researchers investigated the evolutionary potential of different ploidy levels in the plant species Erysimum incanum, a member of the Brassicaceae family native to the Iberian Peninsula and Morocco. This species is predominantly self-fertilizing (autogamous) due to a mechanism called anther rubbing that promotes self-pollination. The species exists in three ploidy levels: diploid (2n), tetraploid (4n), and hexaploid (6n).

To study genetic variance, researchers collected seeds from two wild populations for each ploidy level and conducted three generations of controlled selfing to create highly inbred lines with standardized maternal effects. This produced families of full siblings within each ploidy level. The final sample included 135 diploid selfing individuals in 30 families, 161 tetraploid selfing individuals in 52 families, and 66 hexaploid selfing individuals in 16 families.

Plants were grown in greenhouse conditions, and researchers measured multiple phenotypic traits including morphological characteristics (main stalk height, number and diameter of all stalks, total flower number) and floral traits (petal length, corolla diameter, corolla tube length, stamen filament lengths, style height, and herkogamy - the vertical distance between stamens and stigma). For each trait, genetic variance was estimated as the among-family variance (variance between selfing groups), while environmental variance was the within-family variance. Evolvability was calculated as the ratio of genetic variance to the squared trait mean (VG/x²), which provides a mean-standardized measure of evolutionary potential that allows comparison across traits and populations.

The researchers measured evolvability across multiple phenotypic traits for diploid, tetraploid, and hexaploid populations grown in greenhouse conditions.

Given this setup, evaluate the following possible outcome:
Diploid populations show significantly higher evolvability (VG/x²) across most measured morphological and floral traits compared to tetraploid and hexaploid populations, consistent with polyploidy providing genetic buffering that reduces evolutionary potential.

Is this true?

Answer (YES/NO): NO